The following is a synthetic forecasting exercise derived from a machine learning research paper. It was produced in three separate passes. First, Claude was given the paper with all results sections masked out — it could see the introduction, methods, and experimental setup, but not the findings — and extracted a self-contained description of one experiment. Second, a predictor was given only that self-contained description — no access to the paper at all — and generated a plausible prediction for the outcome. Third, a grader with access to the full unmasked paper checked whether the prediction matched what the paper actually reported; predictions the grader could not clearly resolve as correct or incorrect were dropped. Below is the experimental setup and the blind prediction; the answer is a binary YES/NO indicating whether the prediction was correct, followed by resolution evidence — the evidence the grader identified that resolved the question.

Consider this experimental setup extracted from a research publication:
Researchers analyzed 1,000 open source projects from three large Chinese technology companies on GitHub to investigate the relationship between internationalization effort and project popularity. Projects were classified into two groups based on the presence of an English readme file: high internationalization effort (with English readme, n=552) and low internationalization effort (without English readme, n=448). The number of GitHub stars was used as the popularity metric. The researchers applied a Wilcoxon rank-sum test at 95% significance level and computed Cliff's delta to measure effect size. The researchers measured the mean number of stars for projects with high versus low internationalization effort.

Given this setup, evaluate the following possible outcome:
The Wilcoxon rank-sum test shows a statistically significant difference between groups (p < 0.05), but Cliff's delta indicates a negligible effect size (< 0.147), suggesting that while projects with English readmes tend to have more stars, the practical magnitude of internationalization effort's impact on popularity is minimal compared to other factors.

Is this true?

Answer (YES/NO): NO